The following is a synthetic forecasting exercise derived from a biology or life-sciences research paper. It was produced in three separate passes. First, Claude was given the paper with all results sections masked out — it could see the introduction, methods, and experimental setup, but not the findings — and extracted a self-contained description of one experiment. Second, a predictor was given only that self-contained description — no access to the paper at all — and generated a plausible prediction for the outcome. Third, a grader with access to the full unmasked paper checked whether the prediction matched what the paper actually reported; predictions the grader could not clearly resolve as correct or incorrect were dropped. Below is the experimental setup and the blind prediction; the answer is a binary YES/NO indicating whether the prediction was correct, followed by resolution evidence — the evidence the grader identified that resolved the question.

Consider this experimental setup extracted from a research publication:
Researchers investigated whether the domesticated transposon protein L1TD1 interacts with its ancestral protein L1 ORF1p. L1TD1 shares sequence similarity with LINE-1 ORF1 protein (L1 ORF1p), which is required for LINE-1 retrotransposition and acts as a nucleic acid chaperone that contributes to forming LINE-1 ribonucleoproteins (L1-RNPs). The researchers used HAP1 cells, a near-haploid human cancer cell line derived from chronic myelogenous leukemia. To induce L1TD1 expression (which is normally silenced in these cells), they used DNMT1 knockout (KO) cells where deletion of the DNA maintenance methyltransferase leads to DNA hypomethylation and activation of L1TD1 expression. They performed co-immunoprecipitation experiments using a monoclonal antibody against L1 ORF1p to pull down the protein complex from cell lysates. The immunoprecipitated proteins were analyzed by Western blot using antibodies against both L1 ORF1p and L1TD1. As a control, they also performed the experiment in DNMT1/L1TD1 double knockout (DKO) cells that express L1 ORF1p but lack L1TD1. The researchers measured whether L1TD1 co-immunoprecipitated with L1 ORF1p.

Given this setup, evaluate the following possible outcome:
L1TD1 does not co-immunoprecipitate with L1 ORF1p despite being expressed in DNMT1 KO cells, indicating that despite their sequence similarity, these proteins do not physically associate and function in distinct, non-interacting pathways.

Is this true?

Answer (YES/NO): NO